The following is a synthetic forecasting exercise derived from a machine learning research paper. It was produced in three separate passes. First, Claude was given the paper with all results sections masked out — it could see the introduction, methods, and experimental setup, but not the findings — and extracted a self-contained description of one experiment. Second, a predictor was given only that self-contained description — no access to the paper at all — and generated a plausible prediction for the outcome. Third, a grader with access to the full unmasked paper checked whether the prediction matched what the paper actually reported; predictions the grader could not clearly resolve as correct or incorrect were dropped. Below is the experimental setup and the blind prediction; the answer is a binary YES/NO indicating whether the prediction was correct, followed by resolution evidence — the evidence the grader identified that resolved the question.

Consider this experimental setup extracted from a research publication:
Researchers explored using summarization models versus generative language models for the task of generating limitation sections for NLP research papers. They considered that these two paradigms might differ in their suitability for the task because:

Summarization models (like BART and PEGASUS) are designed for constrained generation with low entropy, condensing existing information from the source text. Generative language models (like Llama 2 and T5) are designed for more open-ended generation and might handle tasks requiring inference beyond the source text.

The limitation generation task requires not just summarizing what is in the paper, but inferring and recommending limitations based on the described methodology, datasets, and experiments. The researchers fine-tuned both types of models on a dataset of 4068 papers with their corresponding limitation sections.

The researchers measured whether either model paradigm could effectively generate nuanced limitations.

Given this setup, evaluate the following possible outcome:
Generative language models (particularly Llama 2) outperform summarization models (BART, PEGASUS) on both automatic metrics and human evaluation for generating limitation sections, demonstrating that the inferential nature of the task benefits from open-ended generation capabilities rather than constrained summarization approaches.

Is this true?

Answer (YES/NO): NO